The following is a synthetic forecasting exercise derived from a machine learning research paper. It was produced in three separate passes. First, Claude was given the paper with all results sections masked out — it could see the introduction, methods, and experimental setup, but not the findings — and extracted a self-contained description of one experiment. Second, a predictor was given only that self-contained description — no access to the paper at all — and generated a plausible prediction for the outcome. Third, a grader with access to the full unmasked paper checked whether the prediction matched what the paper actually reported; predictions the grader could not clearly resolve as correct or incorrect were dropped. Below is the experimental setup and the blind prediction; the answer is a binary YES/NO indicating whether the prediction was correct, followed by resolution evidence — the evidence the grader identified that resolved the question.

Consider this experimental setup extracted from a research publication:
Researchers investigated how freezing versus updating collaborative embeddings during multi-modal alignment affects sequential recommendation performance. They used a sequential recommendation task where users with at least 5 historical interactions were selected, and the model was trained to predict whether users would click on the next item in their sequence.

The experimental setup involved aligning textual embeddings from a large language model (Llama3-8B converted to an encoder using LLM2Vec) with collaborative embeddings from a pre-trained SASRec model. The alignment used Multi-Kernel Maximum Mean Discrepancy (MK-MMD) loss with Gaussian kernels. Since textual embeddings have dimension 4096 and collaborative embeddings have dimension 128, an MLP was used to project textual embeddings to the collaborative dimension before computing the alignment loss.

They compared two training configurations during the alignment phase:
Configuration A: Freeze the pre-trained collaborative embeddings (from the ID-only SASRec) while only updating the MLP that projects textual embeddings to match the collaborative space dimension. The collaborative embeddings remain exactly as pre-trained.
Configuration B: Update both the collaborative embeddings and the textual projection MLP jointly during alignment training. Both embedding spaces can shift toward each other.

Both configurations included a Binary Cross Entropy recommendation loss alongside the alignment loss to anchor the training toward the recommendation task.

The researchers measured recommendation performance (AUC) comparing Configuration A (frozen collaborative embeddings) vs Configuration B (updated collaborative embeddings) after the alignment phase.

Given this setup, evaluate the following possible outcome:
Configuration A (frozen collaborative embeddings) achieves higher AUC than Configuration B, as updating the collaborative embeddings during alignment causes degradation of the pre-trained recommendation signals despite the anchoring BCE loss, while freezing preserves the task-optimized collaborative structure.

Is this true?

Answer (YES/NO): NO